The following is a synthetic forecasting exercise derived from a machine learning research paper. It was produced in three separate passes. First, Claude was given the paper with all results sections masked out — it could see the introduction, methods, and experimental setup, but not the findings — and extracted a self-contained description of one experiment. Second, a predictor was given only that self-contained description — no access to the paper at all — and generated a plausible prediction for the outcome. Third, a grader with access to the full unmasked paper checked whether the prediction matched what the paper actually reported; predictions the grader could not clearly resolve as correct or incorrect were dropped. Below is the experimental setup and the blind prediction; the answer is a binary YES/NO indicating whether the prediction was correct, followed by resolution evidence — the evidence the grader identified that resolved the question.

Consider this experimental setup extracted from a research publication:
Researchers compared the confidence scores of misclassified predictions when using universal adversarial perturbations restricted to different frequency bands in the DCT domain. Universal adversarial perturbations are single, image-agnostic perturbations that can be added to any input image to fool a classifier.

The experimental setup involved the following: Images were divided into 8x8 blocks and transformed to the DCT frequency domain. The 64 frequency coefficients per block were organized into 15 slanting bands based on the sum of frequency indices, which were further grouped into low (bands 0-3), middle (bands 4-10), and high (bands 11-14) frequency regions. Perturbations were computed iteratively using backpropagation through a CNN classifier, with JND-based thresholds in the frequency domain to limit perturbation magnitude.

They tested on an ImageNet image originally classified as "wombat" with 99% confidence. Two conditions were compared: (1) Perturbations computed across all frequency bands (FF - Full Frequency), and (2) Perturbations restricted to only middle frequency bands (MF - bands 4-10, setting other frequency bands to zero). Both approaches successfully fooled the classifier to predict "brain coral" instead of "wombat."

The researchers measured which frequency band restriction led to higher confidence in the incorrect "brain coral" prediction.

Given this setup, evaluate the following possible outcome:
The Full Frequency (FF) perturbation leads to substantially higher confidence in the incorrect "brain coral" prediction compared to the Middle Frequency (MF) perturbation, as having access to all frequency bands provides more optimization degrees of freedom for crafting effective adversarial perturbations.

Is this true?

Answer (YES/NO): NO